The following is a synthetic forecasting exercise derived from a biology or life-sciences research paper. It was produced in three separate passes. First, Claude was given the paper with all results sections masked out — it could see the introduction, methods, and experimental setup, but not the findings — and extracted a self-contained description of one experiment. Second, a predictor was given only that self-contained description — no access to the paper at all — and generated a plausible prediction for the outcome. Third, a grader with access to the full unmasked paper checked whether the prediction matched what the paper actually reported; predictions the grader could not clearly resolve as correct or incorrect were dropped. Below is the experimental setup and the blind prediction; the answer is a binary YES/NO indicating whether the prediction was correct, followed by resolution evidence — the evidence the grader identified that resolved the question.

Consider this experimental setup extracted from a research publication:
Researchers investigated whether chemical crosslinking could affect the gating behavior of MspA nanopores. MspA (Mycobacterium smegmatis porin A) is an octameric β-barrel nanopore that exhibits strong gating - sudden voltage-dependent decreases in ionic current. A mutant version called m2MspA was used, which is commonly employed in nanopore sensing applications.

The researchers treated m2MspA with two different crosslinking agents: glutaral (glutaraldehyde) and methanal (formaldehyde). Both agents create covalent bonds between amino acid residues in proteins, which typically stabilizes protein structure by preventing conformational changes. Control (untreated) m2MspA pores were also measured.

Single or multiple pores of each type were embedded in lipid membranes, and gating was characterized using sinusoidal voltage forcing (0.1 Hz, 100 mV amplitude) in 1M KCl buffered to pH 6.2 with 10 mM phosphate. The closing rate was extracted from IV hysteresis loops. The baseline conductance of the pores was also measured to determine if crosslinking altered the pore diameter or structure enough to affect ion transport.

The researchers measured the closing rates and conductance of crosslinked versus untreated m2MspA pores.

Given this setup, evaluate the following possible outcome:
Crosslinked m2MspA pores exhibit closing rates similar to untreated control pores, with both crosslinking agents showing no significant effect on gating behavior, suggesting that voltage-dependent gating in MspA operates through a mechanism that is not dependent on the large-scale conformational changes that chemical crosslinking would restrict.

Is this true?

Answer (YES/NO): NO